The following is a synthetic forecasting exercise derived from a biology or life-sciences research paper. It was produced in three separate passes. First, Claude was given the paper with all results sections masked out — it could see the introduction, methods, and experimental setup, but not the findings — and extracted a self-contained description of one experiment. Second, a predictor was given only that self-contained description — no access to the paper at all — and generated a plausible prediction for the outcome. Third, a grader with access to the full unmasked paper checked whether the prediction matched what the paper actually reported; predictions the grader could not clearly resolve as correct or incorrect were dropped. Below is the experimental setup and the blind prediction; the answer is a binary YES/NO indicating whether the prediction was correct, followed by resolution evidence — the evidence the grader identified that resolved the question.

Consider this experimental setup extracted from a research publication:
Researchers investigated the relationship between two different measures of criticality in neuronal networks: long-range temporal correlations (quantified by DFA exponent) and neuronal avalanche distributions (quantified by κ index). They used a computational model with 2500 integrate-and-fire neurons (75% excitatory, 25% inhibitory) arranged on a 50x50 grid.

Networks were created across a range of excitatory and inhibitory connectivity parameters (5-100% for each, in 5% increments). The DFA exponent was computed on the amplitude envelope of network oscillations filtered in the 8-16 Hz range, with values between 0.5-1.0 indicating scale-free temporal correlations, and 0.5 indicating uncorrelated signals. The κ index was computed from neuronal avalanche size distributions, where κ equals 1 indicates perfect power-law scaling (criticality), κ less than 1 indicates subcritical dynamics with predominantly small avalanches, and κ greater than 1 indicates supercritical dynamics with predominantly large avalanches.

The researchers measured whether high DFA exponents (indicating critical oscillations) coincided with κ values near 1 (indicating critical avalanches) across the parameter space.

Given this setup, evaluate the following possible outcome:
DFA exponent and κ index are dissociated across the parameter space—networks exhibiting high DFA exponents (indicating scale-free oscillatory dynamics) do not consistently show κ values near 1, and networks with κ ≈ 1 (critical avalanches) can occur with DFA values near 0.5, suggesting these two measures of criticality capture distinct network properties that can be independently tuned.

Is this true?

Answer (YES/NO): NO